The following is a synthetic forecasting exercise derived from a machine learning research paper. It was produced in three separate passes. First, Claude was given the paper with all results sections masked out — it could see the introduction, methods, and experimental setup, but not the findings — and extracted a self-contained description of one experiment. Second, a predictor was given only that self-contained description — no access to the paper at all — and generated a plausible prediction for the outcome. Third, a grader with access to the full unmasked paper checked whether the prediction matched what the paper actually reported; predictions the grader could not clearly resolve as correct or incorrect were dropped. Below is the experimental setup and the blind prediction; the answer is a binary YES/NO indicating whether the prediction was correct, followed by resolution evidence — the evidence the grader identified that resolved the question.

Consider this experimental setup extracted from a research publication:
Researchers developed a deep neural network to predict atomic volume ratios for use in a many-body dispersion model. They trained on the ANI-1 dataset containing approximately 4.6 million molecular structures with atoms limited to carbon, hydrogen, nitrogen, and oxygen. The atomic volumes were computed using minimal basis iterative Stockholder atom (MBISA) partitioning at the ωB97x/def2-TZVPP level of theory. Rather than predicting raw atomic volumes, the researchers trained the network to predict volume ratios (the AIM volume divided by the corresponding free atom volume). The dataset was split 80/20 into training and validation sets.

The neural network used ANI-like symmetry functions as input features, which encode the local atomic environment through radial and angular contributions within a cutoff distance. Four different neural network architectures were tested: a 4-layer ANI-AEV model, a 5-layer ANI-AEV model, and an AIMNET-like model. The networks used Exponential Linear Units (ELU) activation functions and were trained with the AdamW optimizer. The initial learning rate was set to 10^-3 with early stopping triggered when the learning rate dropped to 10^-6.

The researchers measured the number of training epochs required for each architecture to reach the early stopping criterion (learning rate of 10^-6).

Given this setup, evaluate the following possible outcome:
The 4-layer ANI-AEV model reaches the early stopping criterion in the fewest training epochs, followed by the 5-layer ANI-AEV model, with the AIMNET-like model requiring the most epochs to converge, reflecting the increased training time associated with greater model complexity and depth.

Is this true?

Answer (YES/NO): NO